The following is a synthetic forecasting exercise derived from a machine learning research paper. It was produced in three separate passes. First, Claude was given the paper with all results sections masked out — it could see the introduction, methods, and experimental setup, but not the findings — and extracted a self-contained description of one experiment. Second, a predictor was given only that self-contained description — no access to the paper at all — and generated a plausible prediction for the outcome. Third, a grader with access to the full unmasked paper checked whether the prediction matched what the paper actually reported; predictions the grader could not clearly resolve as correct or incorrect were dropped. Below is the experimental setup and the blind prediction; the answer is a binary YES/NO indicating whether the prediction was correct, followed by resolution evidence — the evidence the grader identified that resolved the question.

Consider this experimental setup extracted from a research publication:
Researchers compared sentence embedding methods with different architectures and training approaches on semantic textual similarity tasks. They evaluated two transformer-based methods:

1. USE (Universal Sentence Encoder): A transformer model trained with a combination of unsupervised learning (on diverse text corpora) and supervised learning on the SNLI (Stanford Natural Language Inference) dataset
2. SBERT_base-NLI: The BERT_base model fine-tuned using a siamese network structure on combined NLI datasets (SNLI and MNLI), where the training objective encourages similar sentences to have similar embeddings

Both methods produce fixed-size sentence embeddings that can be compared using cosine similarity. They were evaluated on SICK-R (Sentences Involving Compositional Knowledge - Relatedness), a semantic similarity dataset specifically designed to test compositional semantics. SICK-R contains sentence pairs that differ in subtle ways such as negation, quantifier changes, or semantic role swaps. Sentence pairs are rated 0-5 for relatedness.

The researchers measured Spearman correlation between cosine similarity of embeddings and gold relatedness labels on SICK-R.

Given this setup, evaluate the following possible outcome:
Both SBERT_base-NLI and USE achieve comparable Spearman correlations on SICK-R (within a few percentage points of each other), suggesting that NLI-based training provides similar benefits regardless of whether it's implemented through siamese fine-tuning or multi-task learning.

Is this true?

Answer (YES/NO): NO